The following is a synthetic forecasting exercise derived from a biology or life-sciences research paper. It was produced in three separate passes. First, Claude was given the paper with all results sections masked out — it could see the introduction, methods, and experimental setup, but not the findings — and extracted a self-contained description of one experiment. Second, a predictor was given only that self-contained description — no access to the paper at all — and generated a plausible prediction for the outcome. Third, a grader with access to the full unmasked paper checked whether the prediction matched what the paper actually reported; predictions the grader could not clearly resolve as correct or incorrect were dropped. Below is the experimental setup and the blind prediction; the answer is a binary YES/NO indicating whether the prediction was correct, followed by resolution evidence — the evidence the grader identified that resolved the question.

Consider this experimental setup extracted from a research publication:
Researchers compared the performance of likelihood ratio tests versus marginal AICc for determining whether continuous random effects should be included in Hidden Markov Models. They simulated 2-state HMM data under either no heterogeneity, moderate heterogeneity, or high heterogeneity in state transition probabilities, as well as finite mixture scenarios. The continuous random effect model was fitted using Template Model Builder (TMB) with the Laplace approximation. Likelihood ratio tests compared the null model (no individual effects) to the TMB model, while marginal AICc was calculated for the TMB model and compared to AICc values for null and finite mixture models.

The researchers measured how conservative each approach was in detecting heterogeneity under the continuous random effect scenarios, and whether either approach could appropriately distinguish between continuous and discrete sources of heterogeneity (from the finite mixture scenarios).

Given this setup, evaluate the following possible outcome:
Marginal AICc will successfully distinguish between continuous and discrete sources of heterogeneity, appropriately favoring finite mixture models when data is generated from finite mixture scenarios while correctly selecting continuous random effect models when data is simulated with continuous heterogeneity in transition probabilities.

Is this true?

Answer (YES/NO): NO